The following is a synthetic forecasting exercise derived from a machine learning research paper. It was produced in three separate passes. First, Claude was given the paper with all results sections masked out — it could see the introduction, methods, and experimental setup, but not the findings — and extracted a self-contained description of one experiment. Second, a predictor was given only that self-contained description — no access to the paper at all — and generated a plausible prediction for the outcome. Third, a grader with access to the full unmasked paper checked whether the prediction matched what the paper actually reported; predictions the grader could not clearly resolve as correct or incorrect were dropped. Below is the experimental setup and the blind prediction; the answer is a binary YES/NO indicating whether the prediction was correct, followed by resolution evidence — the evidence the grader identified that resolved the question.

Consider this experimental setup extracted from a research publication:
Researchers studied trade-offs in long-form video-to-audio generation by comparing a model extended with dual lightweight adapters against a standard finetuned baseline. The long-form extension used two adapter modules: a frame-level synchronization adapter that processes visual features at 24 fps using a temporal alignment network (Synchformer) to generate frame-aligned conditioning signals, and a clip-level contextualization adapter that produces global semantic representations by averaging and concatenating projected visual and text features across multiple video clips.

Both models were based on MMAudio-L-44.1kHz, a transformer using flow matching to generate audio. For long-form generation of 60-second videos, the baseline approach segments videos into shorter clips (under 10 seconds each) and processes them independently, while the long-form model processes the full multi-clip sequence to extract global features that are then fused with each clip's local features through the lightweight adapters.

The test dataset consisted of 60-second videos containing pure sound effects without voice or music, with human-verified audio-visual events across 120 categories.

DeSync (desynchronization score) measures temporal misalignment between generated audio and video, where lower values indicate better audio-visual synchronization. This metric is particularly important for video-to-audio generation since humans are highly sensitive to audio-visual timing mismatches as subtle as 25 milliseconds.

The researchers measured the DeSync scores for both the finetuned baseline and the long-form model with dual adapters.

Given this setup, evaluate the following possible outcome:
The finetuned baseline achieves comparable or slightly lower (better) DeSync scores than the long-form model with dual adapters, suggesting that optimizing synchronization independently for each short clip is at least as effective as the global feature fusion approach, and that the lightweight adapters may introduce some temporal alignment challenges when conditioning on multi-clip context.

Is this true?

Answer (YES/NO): YES